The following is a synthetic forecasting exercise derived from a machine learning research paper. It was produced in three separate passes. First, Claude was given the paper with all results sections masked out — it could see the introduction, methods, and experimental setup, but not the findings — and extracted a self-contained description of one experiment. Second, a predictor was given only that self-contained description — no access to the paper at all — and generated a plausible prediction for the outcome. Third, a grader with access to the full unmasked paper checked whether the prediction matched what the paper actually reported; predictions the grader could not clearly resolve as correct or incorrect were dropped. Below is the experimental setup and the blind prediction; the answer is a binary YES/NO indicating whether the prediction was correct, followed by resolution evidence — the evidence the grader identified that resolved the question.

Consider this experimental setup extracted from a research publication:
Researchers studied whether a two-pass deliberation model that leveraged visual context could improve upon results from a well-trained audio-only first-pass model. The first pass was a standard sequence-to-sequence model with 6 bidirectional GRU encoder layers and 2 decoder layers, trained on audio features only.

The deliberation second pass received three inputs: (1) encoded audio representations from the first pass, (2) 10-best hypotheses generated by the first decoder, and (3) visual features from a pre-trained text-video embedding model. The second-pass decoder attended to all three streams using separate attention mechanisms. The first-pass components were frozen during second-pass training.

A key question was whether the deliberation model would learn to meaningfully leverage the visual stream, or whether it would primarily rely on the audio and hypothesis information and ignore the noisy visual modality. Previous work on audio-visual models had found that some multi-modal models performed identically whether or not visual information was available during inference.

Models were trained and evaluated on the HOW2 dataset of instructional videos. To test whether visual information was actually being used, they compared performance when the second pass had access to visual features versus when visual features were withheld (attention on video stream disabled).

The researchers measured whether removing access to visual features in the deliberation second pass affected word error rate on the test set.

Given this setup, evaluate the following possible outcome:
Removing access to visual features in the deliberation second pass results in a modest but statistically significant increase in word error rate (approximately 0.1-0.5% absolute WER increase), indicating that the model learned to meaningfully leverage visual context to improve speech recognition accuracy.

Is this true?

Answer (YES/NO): YES